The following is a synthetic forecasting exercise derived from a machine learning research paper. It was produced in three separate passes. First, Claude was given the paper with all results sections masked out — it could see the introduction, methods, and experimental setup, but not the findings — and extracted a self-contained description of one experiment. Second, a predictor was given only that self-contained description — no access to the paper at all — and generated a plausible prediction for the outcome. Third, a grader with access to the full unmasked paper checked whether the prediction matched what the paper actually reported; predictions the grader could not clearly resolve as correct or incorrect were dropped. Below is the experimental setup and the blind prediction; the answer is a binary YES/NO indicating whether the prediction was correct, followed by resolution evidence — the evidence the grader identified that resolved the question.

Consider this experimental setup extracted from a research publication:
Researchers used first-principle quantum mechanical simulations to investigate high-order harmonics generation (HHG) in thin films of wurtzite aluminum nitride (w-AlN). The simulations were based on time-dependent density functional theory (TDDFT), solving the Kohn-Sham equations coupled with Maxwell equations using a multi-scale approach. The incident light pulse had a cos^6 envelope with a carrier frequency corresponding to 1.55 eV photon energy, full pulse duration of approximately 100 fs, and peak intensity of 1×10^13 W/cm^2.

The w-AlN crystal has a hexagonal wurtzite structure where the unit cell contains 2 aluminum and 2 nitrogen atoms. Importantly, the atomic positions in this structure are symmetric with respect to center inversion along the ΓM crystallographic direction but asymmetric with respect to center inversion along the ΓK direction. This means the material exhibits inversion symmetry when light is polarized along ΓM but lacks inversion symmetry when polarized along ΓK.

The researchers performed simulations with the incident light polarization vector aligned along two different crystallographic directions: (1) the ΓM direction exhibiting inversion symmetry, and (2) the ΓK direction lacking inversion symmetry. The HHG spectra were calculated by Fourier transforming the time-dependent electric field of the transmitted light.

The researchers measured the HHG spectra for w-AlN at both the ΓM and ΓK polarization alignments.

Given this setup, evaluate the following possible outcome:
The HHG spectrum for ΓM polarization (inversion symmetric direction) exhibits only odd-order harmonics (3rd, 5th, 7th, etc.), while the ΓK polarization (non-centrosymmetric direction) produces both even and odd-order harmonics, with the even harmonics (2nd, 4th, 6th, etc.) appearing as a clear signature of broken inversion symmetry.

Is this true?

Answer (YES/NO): YES